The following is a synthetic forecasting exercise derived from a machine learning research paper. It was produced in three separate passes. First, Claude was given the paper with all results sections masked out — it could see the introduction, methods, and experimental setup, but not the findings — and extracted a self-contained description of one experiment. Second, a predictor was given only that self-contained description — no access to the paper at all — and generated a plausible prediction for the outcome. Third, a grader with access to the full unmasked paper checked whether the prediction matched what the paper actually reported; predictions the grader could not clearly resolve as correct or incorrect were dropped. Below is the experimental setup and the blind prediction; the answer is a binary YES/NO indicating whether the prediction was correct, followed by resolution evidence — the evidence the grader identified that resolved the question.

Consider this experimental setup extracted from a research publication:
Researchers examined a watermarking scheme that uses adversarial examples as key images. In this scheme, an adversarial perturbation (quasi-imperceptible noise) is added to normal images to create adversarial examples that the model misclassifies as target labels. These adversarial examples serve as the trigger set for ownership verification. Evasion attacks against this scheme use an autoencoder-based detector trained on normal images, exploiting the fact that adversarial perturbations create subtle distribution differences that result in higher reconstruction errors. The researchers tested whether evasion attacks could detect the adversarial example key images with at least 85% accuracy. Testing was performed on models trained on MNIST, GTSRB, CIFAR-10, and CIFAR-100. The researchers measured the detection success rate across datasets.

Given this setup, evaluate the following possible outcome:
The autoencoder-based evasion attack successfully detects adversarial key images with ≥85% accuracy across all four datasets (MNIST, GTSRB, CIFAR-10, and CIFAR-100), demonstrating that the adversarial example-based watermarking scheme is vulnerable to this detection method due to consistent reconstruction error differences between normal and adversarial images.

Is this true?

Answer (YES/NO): YES